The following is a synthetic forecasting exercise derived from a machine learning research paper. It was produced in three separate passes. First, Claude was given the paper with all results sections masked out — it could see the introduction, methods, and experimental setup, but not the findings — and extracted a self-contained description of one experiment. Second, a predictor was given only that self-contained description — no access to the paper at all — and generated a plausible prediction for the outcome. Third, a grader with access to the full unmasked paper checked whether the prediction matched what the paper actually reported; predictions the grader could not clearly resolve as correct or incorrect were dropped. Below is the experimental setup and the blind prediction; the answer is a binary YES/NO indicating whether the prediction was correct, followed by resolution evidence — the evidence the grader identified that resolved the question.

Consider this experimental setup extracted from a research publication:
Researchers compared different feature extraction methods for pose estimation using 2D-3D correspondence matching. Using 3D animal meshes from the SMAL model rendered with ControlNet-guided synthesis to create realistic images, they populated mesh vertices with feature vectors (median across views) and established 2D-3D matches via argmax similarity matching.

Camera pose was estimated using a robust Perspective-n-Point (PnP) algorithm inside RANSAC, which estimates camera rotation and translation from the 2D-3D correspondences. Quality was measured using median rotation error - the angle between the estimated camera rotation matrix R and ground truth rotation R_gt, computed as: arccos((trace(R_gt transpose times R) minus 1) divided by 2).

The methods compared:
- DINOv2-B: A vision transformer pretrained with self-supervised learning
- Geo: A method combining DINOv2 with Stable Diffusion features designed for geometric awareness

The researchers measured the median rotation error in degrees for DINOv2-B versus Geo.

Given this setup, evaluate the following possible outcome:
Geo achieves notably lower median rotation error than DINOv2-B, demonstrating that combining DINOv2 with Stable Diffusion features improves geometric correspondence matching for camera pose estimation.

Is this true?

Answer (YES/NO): YES